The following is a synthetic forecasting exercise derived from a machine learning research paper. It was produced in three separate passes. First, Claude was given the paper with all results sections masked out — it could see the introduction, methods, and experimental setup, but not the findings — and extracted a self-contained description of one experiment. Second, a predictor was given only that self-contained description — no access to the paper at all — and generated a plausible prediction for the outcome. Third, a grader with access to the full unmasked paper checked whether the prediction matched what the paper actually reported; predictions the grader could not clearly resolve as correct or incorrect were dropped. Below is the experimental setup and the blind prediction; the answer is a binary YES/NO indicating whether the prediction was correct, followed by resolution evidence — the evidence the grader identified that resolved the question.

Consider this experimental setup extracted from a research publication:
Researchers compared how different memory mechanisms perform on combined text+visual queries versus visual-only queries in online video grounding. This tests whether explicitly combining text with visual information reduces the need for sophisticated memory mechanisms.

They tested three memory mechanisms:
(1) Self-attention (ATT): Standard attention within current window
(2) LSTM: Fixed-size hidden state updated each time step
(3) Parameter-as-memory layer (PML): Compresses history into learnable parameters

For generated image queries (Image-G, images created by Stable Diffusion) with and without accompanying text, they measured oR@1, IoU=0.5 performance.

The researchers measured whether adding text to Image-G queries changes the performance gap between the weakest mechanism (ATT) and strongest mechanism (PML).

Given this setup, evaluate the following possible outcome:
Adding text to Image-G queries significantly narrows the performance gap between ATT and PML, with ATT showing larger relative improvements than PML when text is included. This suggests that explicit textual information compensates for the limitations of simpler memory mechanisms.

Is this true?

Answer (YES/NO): YES